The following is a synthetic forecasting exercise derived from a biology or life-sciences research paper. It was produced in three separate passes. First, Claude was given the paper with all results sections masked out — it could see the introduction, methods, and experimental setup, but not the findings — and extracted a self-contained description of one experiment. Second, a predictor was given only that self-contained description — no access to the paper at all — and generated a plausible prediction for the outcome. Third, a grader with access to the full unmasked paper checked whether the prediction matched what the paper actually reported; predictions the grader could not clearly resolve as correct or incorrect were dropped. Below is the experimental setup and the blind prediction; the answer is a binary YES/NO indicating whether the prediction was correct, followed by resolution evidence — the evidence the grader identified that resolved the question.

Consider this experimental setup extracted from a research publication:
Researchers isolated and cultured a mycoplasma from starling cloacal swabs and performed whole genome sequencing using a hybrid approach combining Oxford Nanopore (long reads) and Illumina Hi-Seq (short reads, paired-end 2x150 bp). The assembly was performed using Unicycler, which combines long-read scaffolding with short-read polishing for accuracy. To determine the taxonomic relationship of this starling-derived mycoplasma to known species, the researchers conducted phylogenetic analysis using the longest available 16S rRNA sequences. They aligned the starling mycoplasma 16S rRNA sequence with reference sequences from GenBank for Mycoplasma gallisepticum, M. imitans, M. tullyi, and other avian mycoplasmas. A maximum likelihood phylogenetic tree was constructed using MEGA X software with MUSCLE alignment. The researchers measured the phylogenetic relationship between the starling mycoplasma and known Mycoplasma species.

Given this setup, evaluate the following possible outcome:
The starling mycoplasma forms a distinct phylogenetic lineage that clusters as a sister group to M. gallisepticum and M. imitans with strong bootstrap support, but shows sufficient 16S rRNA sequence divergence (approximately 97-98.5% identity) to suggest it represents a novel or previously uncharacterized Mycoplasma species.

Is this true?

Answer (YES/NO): NO